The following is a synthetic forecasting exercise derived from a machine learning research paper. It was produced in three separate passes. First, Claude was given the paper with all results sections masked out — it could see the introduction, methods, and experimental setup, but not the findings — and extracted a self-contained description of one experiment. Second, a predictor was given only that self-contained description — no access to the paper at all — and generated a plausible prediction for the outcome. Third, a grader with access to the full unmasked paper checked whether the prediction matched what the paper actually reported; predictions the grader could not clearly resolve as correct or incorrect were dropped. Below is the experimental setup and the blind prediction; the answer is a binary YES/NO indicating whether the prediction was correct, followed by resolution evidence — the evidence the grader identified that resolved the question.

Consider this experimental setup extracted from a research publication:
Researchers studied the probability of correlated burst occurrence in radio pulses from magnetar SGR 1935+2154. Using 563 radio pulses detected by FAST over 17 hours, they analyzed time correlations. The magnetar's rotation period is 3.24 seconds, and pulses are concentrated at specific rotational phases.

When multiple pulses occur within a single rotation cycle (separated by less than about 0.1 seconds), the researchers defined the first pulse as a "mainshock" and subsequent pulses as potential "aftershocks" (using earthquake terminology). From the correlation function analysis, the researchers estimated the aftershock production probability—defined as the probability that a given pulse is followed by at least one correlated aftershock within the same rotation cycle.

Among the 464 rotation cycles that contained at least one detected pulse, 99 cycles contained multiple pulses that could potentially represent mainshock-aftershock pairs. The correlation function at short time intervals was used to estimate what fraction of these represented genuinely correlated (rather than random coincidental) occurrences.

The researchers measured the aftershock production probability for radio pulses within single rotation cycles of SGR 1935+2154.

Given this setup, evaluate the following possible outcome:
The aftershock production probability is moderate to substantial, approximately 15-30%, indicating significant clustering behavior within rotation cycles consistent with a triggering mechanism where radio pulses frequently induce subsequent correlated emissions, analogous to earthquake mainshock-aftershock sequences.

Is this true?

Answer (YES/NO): YES